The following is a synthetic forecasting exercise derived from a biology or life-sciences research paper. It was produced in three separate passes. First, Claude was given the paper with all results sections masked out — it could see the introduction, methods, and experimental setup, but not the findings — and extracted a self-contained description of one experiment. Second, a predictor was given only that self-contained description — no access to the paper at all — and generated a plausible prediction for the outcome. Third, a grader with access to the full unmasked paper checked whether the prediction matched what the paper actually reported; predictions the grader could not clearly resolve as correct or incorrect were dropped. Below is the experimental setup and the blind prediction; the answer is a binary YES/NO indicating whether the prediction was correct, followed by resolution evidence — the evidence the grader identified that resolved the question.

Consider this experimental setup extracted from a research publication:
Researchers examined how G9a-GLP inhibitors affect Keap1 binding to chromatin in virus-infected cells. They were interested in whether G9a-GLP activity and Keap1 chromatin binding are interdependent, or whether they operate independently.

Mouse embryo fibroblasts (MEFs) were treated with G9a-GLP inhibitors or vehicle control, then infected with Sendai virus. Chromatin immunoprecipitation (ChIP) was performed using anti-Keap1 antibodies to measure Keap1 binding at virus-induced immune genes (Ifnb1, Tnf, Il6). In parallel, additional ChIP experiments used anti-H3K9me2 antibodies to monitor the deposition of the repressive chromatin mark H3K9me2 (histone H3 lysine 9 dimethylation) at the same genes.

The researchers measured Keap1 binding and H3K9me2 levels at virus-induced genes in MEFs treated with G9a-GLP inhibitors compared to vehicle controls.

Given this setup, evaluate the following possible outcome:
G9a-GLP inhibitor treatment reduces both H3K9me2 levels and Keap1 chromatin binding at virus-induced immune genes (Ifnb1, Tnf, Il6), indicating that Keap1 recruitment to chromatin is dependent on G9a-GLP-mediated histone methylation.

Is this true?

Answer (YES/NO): NO